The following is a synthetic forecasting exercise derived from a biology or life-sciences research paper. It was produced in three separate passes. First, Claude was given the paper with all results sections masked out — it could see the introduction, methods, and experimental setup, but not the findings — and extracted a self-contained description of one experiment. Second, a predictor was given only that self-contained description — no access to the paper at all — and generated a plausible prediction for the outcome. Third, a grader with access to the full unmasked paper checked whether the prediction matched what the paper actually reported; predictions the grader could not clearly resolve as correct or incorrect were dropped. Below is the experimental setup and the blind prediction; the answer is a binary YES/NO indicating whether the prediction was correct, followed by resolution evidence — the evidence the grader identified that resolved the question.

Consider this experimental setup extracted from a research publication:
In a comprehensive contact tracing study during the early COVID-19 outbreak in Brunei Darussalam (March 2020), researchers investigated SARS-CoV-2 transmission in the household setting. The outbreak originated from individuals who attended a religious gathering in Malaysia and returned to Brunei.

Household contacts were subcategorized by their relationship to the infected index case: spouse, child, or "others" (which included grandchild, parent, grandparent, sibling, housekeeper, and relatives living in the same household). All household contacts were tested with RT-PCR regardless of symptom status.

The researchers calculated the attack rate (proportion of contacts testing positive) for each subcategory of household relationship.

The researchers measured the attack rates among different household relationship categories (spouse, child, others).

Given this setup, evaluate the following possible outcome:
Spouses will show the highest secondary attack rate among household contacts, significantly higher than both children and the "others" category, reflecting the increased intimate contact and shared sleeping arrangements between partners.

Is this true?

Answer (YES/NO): YES